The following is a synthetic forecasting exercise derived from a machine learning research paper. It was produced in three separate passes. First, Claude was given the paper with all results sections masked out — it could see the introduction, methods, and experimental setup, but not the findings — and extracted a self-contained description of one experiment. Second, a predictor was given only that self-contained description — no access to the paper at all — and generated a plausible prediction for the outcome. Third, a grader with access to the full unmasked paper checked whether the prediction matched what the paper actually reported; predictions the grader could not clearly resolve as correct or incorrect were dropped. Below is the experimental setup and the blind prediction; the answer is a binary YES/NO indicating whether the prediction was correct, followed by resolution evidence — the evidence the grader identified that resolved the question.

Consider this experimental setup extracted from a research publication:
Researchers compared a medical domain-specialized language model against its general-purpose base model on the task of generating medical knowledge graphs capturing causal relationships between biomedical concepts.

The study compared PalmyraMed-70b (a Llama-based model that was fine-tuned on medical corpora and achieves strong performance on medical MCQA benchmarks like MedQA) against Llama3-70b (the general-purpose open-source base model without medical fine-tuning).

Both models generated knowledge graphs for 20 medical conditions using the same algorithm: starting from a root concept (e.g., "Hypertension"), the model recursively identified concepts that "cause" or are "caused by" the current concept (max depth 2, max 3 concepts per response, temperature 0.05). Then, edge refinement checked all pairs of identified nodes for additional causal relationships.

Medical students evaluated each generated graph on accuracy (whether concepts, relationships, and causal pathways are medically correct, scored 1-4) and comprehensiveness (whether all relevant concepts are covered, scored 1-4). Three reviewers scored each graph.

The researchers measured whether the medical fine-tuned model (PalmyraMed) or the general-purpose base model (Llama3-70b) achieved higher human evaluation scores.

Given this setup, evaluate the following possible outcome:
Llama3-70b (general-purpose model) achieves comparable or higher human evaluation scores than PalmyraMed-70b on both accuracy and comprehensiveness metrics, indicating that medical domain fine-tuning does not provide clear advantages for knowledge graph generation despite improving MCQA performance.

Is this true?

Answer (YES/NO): YES